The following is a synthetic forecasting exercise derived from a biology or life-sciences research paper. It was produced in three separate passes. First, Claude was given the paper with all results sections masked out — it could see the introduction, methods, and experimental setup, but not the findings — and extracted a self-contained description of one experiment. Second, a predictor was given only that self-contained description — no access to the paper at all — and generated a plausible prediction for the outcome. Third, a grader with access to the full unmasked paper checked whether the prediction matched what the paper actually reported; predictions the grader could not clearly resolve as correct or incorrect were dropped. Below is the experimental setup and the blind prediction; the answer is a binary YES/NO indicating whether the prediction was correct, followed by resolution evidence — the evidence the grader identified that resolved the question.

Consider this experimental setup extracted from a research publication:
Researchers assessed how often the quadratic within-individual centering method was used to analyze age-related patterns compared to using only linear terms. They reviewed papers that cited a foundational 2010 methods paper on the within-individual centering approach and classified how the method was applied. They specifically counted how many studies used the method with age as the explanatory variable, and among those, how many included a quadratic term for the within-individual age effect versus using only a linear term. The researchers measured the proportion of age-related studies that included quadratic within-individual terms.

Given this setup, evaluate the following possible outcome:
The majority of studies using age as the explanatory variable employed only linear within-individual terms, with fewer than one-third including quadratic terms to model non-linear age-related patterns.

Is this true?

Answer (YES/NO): YES